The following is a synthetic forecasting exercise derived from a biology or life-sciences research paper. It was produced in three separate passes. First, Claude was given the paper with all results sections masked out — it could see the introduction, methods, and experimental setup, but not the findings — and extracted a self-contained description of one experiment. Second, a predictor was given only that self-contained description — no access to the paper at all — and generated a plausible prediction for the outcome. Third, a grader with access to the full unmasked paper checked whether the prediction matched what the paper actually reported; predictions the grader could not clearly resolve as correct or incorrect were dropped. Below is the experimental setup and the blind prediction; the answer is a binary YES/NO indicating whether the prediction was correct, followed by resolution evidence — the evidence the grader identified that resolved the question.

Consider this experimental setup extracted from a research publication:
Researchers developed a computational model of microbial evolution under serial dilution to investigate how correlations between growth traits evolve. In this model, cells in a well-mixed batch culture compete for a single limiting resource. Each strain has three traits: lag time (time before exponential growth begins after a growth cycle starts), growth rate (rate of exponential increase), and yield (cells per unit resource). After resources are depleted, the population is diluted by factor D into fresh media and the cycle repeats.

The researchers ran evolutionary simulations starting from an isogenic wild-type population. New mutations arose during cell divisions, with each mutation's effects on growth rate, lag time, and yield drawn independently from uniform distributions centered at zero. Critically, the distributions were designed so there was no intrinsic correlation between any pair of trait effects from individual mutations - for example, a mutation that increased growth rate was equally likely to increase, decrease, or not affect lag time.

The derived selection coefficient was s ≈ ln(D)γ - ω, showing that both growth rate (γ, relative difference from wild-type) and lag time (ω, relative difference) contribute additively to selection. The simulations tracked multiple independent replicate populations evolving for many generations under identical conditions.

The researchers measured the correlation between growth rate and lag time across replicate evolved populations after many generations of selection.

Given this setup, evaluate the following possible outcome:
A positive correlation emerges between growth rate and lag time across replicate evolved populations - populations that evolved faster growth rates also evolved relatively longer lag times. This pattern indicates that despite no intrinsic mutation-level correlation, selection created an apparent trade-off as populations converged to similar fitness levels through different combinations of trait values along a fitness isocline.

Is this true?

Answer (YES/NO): NO